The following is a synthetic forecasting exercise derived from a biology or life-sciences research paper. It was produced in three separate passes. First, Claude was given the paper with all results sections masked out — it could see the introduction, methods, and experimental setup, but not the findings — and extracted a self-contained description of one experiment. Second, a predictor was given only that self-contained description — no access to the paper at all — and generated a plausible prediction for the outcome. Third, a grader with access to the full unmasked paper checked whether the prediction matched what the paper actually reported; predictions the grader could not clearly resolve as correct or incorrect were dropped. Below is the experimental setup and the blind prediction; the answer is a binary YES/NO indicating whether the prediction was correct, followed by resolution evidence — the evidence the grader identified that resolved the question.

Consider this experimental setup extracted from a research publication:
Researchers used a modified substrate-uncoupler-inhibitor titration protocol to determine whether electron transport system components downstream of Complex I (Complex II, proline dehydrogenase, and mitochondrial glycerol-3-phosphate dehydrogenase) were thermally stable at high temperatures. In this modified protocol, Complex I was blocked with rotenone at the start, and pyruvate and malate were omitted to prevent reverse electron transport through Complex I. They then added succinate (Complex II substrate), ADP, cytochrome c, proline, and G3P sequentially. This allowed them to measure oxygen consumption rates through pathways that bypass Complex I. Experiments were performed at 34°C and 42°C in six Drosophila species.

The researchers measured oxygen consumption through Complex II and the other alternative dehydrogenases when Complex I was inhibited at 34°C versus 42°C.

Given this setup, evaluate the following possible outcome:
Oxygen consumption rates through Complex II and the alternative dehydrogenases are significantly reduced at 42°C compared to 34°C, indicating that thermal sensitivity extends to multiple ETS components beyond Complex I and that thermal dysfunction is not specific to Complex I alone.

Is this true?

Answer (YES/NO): NO